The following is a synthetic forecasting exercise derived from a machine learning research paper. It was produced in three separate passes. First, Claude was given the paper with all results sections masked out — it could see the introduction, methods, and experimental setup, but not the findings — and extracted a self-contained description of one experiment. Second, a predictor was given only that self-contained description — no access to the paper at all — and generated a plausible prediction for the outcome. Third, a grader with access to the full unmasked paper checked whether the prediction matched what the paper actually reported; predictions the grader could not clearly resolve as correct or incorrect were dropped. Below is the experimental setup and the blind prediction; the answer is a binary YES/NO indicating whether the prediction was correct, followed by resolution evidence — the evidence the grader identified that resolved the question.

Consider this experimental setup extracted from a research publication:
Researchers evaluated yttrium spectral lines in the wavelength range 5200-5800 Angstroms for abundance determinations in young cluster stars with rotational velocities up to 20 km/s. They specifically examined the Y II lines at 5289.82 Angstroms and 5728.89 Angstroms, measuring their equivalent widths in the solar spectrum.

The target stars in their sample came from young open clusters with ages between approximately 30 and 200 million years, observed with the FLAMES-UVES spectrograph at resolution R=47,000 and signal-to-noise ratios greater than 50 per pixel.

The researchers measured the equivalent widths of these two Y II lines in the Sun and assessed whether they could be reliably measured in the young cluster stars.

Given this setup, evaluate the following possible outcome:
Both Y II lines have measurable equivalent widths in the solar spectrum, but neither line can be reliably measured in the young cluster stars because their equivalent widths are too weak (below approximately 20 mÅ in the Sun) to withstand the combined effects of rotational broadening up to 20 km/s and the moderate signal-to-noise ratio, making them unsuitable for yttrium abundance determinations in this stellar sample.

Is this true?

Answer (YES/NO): YES